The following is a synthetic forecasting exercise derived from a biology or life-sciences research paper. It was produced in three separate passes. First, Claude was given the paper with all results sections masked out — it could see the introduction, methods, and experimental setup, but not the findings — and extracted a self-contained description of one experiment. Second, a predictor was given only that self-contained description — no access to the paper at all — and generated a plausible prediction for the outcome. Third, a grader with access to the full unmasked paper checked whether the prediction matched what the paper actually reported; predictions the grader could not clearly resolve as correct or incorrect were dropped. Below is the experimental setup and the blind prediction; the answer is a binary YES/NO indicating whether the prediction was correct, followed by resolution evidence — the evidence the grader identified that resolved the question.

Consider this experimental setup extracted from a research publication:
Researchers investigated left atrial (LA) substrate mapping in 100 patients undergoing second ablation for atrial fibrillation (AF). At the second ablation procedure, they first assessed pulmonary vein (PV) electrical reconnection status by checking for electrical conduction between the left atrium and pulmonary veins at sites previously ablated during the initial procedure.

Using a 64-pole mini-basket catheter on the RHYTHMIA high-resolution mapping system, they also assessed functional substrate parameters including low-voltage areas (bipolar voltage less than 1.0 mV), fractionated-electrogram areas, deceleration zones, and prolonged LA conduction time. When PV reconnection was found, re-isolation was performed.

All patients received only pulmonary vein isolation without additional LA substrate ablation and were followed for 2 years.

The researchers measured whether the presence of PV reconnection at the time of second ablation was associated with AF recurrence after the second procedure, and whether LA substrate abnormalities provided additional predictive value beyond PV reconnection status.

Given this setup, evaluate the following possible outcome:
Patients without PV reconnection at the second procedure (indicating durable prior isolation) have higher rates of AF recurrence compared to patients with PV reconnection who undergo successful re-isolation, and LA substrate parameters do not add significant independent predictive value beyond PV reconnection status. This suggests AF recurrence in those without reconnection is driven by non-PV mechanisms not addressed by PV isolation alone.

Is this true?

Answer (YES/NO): NO